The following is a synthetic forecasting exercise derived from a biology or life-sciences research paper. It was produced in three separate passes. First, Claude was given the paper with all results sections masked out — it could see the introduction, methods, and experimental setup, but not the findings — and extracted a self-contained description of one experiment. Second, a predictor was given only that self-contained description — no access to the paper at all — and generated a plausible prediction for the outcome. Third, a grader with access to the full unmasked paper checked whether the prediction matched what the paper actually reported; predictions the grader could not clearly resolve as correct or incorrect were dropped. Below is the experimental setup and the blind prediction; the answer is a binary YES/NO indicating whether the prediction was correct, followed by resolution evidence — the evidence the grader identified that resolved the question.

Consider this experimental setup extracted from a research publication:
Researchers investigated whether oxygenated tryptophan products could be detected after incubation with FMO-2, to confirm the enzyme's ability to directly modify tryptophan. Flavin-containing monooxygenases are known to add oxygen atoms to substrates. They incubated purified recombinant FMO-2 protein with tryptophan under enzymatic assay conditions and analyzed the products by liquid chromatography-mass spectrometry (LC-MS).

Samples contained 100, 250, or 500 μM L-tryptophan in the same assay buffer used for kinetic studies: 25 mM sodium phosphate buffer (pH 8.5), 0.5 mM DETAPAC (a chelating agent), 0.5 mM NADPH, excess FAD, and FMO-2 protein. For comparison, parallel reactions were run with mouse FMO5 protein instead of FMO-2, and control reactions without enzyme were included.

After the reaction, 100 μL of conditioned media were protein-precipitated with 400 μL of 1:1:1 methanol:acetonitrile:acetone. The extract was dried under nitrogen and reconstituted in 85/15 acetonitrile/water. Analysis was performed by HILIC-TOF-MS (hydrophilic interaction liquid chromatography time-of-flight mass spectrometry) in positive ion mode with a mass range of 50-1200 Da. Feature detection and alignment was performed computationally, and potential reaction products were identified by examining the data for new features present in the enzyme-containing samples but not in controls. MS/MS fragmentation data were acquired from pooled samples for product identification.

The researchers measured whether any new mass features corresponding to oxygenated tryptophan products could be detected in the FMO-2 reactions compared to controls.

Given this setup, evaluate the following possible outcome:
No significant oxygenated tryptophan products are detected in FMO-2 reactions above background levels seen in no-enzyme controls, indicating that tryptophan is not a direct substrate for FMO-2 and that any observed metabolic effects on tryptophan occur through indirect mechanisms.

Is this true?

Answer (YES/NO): NO